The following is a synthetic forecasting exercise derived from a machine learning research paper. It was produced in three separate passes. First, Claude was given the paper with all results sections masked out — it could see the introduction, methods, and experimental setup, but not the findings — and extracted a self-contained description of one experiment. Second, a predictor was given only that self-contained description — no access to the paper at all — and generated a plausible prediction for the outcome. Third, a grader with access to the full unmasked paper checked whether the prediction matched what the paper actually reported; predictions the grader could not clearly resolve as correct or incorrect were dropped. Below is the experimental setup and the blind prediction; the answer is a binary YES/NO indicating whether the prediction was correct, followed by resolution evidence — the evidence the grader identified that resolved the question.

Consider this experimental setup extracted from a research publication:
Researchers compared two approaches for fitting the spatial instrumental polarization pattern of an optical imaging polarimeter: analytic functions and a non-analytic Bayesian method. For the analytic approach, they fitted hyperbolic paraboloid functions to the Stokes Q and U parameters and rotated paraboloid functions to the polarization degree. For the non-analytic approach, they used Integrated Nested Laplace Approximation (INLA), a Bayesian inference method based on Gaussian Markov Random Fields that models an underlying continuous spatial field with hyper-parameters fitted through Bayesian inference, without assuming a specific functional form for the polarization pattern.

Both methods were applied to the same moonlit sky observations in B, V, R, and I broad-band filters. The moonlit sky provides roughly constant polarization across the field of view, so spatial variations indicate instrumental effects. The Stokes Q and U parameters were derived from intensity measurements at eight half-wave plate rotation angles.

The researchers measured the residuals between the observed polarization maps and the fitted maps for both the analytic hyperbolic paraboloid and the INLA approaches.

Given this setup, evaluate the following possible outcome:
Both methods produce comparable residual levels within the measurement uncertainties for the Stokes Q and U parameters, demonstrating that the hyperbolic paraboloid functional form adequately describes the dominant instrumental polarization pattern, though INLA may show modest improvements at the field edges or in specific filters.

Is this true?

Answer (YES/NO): NO